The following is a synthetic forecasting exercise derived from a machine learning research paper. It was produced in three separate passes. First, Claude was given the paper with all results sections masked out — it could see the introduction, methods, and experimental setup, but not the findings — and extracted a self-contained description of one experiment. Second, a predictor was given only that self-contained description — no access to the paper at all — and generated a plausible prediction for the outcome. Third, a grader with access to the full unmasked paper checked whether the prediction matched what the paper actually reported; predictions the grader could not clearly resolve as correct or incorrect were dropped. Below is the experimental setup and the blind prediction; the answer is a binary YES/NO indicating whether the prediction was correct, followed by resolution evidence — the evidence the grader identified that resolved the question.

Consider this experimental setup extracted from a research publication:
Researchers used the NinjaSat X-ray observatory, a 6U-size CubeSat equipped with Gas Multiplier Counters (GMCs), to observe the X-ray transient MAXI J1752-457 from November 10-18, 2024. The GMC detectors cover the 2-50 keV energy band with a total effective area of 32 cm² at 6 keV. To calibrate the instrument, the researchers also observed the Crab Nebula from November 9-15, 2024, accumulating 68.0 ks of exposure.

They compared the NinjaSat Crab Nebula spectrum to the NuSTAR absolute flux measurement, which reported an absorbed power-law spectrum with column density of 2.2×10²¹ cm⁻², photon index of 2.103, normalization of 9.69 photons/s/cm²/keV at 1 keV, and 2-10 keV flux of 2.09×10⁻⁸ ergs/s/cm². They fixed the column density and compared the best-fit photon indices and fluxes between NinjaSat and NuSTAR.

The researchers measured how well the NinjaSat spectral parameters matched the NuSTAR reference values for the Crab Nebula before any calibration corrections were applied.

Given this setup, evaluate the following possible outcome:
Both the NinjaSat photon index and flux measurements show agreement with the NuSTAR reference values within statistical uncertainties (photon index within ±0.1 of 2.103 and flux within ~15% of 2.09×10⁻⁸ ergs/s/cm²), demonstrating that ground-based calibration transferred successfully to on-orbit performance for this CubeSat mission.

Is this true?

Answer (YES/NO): NO